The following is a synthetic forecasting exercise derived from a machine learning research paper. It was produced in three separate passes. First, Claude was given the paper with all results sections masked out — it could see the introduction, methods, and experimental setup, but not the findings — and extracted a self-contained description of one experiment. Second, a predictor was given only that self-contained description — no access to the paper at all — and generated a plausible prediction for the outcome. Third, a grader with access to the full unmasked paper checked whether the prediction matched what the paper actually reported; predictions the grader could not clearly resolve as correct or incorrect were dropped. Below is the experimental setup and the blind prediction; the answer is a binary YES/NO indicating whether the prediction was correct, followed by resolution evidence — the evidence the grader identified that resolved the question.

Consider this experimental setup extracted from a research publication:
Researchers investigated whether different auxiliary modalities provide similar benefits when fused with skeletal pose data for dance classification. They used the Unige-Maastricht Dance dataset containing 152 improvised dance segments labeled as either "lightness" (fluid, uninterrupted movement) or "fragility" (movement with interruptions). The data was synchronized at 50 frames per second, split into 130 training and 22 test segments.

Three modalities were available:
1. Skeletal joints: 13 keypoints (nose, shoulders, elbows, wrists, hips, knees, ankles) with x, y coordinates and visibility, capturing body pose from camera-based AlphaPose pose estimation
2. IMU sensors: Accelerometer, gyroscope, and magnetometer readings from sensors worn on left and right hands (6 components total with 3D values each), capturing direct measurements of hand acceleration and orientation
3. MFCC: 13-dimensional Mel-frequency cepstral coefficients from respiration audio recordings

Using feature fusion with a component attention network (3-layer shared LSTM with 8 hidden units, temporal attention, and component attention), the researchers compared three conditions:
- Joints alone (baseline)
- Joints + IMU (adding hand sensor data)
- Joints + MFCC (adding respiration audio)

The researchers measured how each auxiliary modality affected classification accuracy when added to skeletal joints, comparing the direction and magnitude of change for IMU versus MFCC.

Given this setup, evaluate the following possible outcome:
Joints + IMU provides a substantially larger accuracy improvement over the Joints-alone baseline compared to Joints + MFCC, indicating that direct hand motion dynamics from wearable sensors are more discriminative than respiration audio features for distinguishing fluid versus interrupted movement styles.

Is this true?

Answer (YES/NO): YES